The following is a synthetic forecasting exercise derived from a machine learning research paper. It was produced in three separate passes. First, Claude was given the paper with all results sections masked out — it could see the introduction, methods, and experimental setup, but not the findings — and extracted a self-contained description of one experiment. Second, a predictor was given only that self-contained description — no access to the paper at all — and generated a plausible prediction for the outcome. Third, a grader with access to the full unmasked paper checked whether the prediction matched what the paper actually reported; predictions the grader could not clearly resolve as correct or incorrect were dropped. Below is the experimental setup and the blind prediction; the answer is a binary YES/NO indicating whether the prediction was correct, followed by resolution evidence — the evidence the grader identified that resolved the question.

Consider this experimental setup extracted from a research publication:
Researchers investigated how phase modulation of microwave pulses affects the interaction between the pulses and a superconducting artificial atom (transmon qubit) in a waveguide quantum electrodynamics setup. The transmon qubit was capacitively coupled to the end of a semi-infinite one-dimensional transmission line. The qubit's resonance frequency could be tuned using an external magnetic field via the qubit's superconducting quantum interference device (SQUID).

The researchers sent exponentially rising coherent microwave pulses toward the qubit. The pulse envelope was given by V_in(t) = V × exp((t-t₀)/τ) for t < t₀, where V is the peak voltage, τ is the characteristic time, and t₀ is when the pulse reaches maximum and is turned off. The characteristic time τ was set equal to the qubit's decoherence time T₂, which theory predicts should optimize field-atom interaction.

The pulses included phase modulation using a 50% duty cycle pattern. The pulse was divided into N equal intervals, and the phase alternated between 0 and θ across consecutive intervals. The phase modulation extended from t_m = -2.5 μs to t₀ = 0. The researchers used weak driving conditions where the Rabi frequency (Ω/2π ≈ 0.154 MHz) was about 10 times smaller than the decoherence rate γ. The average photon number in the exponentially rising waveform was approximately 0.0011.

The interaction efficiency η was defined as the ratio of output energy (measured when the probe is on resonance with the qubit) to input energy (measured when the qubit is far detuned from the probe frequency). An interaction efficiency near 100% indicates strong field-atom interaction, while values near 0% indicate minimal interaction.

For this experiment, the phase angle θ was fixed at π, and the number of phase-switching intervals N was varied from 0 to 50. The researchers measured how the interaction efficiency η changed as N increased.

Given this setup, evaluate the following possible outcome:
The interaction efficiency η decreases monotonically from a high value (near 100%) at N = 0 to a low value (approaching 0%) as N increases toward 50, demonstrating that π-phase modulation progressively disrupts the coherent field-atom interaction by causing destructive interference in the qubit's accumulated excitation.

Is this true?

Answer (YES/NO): YES